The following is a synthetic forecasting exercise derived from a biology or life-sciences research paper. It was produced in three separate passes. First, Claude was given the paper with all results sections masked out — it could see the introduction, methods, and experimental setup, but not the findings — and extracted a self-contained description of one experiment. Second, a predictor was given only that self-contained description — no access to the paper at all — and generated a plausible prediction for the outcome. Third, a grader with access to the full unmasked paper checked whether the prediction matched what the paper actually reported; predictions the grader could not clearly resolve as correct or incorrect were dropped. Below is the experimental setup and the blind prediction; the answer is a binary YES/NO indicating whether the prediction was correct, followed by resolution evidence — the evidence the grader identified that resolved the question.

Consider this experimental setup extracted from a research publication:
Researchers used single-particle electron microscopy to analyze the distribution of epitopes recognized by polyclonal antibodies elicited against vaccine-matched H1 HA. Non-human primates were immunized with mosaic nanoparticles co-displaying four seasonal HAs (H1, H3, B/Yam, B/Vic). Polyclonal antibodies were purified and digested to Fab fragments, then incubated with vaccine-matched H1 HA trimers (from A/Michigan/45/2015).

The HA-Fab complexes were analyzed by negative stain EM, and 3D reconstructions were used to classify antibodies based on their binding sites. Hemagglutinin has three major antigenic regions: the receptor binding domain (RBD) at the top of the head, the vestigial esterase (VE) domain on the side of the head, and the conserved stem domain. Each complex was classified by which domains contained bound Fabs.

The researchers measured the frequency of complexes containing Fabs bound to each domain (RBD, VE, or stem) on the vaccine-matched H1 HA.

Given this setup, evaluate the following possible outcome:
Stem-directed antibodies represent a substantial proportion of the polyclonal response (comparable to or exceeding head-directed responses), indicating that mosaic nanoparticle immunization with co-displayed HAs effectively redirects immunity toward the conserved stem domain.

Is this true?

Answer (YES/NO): NO